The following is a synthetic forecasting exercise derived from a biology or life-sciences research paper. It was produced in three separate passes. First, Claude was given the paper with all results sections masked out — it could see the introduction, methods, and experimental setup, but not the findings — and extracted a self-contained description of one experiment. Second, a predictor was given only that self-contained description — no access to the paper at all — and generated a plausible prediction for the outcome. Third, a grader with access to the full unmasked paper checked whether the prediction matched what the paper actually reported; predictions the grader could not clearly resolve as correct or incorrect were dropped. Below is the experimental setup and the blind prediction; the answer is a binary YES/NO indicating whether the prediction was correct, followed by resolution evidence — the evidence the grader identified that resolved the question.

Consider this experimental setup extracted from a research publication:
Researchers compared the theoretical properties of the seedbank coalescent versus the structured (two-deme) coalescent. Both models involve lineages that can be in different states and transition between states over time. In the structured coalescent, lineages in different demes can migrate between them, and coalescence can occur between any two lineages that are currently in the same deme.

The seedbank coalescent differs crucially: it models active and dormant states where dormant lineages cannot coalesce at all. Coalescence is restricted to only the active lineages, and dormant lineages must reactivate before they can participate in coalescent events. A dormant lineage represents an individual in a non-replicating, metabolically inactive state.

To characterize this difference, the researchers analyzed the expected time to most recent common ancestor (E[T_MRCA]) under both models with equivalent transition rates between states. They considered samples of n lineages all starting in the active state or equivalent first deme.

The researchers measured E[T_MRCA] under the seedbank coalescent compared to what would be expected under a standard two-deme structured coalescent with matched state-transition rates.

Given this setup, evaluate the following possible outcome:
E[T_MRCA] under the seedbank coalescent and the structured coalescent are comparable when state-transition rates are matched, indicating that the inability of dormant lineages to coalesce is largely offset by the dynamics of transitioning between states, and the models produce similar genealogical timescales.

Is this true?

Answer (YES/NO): NO